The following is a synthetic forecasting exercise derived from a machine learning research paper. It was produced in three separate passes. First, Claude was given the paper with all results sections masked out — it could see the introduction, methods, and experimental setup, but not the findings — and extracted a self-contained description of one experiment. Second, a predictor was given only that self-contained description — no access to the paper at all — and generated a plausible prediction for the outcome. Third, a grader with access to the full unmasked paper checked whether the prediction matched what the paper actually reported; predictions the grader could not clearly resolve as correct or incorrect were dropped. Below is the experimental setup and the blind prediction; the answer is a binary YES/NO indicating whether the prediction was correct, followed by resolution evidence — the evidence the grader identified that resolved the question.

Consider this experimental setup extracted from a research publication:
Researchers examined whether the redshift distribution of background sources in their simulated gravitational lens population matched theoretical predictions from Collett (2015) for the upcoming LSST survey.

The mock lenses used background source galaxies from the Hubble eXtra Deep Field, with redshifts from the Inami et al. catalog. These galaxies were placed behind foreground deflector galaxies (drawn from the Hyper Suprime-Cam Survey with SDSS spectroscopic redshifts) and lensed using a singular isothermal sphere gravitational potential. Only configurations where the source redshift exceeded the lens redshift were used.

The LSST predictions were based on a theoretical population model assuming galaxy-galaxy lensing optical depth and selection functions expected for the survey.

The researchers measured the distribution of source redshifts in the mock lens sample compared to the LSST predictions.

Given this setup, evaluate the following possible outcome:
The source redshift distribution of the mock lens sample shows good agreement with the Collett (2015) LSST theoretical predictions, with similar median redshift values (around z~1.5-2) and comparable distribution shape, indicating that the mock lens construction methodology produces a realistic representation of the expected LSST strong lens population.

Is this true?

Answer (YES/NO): NO